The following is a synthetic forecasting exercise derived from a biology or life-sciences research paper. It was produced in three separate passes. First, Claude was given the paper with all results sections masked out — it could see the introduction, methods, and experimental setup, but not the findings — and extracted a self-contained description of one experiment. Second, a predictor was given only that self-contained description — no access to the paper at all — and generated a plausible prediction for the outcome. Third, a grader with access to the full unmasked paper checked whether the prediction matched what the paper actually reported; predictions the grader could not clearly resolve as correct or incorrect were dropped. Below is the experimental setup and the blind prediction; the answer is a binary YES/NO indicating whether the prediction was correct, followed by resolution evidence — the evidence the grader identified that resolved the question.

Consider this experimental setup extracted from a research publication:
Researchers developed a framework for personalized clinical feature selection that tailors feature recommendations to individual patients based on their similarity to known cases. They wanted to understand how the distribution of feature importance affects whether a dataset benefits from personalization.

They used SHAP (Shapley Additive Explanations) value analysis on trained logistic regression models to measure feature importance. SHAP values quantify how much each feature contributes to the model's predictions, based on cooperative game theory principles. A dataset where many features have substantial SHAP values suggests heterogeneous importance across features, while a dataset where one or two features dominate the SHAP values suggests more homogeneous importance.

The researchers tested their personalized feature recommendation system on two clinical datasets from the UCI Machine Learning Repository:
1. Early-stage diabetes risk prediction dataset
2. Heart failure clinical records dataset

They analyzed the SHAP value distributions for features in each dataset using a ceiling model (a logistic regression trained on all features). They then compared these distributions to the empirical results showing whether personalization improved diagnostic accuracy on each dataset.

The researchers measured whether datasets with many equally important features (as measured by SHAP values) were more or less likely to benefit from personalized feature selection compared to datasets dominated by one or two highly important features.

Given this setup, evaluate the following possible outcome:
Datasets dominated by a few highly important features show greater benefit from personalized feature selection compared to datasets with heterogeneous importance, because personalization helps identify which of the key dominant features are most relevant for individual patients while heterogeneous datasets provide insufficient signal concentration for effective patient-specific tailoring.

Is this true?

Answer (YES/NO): NO